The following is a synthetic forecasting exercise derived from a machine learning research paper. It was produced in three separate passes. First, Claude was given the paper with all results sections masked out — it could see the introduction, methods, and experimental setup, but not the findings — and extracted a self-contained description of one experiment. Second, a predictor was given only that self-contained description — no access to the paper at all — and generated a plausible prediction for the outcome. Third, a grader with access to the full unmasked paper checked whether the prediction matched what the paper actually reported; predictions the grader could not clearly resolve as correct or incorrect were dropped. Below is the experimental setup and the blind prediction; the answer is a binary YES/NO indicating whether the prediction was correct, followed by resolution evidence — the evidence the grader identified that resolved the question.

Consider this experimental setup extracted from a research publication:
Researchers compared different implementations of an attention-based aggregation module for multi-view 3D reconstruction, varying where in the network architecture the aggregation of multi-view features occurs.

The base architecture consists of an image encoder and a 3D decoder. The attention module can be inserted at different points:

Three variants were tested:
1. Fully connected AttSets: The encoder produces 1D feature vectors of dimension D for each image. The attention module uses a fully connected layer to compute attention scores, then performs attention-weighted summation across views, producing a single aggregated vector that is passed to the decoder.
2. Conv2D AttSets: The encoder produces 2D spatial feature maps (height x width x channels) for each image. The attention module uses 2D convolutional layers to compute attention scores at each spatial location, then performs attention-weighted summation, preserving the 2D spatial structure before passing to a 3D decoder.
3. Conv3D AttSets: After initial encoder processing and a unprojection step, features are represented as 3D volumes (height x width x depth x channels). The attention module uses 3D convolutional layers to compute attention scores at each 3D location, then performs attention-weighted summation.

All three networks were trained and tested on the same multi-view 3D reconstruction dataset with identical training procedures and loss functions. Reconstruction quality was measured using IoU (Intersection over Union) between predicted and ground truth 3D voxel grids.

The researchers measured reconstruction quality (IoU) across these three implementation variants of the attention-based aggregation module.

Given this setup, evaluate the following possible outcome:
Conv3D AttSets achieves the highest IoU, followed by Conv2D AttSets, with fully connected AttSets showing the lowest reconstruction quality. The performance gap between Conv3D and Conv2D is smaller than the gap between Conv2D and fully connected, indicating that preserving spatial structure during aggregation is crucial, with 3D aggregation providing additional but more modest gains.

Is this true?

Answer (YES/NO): NO